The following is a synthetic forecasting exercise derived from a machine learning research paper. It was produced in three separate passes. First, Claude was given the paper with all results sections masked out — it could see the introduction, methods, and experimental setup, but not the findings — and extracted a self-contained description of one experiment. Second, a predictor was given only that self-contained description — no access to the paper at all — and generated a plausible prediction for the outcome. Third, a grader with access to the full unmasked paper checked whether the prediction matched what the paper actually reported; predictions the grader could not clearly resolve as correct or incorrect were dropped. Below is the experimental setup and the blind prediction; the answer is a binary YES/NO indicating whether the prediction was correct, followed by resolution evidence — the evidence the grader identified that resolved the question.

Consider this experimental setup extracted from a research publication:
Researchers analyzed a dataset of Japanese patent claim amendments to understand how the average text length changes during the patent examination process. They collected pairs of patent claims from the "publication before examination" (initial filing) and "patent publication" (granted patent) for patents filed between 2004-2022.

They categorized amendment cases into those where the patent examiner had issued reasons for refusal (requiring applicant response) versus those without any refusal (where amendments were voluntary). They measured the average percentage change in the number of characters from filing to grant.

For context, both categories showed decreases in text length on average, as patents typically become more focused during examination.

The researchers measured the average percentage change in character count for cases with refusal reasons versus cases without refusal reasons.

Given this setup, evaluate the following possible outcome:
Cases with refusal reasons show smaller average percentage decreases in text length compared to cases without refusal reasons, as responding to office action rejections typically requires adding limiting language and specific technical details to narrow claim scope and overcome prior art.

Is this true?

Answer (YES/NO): NO